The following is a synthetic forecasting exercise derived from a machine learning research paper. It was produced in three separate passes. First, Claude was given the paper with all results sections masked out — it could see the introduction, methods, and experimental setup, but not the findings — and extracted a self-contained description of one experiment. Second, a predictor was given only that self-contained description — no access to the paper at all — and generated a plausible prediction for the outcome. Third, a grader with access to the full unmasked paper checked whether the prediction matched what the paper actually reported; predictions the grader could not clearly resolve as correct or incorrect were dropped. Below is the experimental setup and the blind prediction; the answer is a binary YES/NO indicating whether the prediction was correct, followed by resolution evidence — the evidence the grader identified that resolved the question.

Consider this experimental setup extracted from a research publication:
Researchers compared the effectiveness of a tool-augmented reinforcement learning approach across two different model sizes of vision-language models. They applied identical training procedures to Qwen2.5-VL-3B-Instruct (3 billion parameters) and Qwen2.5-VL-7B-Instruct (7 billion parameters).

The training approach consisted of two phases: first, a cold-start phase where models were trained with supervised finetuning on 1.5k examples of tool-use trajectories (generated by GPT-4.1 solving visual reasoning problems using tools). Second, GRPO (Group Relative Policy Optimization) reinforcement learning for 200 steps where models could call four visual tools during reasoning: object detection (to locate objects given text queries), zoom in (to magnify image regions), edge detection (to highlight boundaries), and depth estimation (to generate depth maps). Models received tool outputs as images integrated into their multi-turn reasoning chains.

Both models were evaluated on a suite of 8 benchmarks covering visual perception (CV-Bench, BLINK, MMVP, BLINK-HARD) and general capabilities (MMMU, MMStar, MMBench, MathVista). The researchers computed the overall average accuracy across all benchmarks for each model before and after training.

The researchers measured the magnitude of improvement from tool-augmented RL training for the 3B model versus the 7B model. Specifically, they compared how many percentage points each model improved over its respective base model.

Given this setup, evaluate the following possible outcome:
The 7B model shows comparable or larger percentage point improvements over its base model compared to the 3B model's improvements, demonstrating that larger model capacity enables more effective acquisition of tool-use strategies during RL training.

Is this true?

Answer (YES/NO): NO